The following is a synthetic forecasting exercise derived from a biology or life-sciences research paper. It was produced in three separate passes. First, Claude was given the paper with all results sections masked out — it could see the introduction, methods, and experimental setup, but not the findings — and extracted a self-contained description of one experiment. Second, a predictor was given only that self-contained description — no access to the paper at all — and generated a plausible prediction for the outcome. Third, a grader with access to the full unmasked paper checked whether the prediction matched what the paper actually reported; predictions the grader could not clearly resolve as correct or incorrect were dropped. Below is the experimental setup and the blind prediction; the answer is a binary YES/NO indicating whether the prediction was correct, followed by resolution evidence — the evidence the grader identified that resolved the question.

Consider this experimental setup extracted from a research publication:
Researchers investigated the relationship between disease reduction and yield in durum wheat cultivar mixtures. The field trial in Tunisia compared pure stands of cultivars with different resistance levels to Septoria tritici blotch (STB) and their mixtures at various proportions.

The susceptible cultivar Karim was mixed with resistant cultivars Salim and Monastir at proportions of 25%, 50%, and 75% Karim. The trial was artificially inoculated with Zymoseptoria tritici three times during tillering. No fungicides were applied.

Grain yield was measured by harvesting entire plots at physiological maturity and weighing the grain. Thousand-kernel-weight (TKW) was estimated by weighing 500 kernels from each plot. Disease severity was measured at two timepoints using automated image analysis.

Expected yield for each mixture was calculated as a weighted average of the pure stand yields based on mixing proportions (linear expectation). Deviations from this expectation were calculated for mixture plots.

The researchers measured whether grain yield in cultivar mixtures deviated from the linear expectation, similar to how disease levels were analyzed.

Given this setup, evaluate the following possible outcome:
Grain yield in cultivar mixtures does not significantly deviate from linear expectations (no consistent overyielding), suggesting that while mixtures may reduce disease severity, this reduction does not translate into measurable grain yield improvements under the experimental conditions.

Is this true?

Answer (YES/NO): NO